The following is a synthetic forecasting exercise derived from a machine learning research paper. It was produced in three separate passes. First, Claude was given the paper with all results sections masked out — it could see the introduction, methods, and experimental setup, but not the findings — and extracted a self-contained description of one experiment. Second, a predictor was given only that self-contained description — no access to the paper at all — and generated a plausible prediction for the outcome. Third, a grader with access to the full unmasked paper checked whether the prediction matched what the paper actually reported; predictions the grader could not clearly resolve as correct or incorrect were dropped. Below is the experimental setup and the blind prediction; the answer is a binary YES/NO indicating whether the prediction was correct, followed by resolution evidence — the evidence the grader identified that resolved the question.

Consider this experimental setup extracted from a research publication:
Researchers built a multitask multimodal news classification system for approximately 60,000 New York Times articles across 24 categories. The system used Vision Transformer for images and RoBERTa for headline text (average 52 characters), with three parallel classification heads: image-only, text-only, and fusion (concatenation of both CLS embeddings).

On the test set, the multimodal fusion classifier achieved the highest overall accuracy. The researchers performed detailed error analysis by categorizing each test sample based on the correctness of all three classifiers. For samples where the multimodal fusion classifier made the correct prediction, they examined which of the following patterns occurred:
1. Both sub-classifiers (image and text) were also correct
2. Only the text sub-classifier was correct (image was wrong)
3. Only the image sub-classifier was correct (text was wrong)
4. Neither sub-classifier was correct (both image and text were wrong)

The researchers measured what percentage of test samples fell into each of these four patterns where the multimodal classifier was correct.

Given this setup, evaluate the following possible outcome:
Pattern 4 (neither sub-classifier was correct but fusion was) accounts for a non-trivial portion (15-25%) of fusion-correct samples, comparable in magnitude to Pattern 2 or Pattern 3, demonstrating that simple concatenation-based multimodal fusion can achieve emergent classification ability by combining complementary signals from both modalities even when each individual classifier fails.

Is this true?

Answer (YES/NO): NO